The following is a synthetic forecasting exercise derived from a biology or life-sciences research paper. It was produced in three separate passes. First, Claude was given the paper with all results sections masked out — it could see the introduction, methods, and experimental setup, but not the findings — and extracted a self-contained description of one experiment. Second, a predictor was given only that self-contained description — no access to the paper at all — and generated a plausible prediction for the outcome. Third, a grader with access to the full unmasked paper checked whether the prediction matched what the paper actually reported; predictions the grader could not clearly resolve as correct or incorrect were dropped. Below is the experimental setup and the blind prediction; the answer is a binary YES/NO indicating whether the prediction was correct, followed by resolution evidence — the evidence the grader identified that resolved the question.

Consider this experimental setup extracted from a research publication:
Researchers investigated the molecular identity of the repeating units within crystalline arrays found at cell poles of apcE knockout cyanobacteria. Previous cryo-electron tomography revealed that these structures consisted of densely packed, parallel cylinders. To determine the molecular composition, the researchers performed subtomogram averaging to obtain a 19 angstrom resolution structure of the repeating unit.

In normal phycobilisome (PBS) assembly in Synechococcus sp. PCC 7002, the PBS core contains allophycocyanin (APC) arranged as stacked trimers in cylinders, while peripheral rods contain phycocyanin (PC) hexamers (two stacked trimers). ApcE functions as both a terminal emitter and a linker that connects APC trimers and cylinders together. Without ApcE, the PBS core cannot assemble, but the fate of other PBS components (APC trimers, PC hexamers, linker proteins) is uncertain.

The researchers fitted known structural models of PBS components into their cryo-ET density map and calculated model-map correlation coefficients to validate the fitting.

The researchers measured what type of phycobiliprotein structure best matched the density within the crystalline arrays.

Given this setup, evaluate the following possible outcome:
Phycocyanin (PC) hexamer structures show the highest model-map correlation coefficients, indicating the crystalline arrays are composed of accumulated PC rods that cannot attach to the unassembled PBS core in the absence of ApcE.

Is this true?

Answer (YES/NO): YES